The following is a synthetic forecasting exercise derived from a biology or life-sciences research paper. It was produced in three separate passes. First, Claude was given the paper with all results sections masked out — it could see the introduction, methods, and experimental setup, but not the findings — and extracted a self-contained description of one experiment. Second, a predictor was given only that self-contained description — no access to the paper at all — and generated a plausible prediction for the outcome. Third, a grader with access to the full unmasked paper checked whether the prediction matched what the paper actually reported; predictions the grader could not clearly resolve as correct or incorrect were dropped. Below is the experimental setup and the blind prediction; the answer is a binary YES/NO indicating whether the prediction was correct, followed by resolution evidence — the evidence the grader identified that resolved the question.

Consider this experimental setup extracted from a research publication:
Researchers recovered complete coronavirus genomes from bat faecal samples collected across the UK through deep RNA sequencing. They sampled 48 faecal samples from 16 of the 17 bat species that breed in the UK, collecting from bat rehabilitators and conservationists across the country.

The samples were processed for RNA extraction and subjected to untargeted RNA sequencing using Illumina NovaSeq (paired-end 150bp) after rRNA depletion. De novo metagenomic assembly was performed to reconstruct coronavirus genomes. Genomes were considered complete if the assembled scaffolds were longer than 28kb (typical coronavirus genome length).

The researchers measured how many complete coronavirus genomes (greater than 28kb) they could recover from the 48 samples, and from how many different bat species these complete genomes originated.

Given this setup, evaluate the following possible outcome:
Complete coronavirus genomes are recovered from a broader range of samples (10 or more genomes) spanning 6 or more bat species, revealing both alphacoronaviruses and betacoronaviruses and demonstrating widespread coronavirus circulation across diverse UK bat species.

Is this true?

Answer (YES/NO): NO